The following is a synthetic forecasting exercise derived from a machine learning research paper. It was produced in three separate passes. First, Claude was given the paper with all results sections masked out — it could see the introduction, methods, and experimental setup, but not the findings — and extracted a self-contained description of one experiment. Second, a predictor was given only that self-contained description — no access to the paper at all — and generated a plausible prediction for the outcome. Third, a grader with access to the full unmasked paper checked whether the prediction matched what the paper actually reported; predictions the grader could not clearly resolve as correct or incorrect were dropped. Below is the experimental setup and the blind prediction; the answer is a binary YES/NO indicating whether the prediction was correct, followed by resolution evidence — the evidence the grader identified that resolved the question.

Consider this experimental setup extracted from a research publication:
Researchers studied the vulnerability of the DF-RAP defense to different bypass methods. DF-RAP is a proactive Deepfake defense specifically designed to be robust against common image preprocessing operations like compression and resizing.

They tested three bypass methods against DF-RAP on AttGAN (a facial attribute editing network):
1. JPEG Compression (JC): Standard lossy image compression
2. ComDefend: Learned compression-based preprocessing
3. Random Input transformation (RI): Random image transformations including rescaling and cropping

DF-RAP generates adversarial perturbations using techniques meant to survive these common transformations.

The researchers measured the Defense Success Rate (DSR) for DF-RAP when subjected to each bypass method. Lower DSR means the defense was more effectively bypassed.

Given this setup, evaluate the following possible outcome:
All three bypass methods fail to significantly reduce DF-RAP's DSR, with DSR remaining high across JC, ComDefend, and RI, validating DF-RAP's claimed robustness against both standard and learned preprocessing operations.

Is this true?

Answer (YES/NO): NO